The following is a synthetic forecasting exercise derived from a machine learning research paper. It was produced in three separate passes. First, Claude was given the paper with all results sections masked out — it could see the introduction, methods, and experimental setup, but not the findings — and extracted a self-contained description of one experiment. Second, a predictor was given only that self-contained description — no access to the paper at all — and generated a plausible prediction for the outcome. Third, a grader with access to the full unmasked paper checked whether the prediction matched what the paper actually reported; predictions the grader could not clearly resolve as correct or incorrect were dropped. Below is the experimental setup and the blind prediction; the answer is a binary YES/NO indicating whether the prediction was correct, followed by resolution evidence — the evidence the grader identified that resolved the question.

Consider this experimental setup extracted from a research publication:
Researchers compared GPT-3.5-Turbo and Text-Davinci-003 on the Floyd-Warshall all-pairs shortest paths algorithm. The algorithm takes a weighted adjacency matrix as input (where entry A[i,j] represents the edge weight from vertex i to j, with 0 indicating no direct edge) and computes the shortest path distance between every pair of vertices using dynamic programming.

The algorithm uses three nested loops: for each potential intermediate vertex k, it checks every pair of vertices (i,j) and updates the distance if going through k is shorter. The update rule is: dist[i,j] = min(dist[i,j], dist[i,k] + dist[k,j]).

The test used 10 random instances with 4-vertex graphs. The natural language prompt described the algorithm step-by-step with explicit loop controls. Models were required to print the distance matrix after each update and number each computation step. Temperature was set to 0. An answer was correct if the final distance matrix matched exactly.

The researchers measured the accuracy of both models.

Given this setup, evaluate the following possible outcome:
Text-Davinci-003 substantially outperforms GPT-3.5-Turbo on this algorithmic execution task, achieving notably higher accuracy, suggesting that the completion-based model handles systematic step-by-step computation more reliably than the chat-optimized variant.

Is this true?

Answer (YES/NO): YES